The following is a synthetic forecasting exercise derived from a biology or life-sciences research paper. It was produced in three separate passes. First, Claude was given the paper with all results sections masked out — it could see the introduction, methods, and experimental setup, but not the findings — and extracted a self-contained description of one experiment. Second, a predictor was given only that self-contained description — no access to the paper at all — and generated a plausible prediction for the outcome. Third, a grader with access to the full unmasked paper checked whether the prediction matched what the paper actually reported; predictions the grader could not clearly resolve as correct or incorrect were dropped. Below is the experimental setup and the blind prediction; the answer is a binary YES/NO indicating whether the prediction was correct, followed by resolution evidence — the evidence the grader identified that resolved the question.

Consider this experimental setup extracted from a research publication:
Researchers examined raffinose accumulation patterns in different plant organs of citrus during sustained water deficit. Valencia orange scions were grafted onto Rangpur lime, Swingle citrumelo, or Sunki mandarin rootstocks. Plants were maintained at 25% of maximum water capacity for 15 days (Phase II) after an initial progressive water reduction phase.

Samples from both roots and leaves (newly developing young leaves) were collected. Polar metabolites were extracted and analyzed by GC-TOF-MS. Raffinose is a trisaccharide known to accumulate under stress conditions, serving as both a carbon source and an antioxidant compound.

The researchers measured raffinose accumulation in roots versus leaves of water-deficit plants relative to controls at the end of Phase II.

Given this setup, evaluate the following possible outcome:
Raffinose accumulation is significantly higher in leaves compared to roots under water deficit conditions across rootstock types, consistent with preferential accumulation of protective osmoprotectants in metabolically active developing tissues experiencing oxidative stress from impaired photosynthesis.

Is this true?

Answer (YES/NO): YES